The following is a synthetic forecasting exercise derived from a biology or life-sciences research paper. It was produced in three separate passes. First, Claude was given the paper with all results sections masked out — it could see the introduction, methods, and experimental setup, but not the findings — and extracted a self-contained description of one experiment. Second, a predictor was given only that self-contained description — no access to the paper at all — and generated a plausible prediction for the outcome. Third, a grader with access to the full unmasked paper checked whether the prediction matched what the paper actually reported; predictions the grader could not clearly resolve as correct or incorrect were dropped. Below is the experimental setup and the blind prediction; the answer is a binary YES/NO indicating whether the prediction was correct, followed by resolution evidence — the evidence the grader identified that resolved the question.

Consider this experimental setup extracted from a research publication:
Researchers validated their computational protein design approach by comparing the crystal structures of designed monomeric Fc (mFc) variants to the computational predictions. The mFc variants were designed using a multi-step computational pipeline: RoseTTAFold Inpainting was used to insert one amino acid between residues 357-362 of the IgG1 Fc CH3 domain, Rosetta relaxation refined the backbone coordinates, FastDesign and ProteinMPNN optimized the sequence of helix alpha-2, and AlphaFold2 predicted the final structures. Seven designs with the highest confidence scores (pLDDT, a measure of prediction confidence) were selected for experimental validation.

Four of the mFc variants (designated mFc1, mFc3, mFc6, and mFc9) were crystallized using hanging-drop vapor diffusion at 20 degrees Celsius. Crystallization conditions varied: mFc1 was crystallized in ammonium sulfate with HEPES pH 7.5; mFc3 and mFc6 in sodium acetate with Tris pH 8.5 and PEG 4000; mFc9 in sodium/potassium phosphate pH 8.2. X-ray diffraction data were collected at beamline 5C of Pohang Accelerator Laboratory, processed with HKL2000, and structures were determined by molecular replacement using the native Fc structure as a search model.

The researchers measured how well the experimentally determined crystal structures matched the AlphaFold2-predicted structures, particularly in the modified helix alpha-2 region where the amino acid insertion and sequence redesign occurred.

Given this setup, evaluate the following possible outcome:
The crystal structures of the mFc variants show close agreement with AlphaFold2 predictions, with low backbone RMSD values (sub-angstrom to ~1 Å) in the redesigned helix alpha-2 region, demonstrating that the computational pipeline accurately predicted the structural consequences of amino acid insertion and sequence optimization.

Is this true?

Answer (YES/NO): YES